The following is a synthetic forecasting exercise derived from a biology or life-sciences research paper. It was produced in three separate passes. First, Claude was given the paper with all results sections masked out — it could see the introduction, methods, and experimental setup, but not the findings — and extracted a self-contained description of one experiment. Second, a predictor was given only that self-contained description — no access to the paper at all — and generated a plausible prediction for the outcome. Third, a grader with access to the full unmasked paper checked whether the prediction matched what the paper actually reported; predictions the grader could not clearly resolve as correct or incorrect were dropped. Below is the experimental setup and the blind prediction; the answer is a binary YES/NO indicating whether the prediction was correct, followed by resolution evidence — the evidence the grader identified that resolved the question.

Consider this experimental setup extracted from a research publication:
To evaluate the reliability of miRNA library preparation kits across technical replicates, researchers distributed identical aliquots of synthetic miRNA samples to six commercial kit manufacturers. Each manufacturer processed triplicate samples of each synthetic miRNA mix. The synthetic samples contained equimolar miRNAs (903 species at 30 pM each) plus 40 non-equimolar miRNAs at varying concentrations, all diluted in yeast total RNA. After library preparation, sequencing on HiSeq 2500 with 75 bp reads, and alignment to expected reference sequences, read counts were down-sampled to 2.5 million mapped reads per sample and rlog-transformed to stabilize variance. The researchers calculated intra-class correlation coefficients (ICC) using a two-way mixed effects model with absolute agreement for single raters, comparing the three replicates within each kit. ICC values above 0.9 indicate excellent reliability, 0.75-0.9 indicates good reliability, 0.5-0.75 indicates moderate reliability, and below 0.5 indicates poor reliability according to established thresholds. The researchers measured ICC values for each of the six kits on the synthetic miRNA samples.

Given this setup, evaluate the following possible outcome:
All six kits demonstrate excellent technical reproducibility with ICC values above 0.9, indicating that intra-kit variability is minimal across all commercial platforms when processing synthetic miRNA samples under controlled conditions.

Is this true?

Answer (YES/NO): NO